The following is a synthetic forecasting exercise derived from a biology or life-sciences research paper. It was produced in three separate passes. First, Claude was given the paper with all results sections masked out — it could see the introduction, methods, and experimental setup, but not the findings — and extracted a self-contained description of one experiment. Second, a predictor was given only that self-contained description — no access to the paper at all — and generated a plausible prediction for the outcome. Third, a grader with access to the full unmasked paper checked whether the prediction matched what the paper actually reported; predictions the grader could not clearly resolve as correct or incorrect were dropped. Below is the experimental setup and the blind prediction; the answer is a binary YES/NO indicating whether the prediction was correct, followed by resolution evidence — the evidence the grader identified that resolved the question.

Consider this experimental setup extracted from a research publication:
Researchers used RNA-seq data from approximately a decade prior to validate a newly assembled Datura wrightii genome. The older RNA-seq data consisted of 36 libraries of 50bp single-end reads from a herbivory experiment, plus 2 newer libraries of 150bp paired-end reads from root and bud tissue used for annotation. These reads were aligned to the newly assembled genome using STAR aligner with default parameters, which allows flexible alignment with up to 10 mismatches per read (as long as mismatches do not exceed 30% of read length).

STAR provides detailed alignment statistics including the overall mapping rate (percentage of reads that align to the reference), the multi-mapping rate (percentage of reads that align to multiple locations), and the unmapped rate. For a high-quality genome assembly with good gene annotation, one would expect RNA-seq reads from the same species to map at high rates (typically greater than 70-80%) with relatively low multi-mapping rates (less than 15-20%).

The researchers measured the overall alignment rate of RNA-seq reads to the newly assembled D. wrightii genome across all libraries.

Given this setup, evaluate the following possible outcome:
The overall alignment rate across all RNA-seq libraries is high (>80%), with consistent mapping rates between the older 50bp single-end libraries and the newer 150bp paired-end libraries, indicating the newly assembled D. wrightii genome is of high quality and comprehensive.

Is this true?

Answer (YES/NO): NO